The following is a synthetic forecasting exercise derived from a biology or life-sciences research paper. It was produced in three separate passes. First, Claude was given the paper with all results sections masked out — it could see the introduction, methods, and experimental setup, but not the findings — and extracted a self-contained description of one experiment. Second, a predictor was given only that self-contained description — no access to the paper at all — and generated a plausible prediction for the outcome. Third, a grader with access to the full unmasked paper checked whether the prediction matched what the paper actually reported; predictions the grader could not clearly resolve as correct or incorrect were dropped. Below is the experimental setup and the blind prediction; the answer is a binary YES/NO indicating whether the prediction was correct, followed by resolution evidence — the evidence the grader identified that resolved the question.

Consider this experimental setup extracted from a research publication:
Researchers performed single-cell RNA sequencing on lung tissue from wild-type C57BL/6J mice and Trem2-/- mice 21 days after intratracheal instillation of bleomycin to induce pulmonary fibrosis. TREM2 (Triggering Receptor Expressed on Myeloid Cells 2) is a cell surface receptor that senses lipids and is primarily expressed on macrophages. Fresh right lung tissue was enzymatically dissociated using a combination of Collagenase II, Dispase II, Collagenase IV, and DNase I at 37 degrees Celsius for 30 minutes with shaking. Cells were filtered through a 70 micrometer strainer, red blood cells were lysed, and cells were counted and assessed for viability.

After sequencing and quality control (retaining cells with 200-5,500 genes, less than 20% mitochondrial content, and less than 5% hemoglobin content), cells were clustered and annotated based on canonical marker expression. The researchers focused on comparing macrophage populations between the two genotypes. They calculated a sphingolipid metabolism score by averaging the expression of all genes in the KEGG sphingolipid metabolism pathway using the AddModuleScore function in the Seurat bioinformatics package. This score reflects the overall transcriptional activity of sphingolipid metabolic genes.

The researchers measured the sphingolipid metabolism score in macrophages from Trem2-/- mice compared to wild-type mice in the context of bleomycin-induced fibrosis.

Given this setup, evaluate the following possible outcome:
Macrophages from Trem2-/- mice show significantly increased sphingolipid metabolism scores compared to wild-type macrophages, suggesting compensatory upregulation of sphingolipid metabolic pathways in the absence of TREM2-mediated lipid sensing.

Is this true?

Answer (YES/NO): NO